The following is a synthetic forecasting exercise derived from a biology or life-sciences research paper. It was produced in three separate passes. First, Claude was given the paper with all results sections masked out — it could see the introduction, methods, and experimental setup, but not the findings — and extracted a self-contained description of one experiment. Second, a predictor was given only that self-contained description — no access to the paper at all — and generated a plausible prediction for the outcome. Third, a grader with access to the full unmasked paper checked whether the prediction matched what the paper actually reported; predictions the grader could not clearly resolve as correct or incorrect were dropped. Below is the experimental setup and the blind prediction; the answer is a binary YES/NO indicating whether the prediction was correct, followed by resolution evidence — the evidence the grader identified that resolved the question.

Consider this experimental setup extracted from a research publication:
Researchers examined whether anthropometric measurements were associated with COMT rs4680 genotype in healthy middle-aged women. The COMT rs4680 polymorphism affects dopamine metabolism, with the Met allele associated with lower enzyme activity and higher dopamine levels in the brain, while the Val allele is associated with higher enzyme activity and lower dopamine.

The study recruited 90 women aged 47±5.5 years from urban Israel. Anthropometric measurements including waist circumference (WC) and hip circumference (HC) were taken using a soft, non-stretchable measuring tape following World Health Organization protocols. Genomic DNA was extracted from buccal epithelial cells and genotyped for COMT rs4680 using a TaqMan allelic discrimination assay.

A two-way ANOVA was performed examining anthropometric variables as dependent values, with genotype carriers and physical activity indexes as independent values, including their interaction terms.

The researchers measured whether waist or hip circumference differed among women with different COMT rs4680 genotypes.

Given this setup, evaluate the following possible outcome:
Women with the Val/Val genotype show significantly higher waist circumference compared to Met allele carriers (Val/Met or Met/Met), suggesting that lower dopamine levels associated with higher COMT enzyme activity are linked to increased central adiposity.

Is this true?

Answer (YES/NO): NO